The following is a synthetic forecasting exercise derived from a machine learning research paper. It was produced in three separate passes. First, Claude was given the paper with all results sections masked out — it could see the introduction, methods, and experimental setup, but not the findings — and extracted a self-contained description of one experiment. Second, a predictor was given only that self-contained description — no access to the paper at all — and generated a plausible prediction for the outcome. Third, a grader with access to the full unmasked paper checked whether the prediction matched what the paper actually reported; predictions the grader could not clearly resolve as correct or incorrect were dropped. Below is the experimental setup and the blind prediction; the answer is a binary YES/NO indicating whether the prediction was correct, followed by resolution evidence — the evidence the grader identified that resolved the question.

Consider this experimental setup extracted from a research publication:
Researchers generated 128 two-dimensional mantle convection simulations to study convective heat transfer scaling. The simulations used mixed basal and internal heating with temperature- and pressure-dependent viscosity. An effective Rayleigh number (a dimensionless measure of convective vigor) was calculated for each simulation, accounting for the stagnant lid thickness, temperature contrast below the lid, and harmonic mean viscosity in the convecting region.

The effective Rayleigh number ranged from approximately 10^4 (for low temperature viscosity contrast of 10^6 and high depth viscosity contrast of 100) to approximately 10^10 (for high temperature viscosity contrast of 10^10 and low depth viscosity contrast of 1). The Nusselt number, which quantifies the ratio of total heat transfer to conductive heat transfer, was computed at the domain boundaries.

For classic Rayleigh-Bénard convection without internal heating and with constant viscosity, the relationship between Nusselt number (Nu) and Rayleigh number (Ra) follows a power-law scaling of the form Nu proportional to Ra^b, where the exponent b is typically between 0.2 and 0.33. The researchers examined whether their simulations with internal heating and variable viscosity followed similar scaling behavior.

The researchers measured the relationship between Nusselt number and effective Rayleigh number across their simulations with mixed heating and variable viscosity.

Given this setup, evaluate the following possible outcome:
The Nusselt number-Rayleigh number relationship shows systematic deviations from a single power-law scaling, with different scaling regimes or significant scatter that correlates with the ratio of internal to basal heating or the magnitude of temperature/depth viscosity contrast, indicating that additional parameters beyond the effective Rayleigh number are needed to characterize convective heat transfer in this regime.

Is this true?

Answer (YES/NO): NO